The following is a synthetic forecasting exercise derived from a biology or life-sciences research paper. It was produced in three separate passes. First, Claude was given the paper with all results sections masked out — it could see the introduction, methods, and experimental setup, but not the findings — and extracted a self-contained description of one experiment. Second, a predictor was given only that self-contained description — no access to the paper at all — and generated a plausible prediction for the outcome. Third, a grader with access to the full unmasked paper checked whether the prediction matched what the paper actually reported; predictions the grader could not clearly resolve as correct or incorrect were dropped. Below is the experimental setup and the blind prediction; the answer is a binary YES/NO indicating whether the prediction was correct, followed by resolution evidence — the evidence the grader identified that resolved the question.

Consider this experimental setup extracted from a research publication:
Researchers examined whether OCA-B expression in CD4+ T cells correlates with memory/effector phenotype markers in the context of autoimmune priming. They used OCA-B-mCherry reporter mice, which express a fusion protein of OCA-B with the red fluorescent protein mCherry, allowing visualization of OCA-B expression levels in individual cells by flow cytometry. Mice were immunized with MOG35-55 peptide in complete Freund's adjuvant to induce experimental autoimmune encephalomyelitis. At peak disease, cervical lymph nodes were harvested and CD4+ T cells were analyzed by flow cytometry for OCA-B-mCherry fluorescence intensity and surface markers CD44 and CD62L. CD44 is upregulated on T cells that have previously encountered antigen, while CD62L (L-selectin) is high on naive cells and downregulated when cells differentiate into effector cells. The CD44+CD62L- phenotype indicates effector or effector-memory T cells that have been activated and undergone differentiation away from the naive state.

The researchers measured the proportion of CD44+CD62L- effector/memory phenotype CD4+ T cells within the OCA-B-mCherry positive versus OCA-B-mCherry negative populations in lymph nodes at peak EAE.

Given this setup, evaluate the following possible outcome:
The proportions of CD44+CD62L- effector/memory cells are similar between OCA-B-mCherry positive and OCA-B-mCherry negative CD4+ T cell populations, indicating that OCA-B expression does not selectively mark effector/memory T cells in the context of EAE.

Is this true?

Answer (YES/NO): NO